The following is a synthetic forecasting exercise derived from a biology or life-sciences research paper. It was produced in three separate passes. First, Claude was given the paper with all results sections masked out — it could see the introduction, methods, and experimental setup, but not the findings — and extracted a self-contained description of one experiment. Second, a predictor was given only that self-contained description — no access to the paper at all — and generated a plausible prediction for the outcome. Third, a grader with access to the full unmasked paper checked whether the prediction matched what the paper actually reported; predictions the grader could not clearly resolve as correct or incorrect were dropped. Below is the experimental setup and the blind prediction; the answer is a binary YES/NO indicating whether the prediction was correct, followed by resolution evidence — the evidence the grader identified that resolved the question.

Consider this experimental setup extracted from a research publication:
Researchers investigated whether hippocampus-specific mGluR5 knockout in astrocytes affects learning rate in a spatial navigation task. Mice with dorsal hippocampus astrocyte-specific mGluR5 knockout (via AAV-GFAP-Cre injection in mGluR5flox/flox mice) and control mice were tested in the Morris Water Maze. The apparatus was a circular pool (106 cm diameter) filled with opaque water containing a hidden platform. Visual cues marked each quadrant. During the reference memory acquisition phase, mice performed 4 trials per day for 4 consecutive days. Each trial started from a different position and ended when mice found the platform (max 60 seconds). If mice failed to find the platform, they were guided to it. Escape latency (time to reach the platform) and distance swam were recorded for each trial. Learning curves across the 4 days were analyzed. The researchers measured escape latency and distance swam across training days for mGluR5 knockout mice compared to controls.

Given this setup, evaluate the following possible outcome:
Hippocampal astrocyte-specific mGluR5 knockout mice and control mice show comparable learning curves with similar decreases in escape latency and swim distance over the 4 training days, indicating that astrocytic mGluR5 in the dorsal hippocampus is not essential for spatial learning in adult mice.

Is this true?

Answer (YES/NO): YES